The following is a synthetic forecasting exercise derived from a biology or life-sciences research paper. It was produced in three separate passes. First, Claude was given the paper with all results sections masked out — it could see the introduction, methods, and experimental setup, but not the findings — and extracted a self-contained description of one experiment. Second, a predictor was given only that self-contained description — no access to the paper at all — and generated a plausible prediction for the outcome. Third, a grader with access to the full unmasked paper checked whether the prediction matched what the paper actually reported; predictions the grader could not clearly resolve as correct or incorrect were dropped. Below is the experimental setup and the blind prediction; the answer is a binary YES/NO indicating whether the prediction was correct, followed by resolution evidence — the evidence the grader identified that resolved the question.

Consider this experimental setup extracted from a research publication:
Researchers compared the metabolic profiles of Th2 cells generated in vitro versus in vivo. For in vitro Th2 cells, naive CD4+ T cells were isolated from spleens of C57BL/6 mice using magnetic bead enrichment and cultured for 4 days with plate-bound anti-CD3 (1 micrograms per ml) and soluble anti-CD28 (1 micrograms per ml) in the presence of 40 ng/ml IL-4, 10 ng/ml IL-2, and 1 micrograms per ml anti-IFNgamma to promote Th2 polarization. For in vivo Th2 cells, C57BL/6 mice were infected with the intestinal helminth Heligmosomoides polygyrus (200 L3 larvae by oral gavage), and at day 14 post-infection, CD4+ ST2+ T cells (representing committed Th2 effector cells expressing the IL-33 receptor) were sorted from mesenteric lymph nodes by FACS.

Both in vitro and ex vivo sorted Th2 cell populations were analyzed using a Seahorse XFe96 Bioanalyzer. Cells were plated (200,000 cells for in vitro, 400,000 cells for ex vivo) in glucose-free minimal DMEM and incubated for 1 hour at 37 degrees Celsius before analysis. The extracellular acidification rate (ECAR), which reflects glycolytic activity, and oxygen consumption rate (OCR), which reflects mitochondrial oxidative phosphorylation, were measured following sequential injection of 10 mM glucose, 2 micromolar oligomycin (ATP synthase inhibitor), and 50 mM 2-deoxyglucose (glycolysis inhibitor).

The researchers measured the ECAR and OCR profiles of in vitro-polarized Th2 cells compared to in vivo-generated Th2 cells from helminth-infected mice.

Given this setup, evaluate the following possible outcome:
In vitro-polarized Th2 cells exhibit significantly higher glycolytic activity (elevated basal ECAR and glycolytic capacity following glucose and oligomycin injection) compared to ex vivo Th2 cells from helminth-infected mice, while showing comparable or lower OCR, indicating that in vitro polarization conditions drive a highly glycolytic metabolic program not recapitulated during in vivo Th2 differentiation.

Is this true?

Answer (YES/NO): YES